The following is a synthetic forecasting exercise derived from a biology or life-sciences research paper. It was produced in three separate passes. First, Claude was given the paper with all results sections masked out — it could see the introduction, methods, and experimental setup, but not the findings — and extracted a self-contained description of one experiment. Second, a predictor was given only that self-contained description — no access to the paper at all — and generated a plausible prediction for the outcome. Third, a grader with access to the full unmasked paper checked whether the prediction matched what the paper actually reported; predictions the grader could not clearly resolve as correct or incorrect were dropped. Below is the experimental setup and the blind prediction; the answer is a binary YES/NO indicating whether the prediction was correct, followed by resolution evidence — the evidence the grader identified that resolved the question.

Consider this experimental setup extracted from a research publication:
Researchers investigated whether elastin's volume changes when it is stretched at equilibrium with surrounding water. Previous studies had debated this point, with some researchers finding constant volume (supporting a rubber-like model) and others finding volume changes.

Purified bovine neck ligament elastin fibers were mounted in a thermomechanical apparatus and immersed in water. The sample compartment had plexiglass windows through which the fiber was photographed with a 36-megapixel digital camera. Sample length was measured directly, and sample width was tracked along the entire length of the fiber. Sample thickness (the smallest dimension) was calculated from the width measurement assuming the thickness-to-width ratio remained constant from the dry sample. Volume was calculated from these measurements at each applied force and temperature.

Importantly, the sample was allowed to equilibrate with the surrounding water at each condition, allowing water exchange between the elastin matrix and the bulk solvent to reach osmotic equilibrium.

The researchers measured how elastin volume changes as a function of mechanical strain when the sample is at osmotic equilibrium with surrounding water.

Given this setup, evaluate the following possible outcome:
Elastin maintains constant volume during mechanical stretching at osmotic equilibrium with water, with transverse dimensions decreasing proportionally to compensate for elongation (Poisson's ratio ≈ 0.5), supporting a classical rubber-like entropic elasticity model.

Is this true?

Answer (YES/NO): NO